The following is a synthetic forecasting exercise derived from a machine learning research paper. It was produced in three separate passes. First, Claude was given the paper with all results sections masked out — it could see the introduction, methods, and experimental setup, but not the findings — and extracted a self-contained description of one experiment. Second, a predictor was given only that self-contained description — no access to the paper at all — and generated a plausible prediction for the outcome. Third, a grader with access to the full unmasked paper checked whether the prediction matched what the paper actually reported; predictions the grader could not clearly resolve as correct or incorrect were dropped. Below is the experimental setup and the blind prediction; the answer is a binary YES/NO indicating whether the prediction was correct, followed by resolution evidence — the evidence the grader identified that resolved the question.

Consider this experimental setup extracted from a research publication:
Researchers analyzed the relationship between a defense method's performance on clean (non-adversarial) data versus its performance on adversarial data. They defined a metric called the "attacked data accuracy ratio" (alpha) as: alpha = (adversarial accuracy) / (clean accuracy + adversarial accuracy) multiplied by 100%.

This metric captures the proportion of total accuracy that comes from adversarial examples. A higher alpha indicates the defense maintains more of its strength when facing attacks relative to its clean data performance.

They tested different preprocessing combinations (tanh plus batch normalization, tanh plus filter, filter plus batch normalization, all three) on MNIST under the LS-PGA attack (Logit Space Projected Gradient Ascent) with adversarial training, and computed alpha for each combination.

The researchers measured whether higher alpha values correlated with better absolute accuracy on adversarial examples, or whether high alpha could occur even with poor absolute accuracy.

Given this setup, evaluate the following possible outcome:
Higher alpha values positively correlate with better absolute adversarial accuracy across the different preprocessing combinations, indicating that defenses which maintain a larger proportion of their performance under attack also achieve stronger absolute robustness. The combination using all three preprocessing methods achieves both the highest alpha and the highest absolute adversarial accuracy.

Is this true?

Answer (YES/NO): NO